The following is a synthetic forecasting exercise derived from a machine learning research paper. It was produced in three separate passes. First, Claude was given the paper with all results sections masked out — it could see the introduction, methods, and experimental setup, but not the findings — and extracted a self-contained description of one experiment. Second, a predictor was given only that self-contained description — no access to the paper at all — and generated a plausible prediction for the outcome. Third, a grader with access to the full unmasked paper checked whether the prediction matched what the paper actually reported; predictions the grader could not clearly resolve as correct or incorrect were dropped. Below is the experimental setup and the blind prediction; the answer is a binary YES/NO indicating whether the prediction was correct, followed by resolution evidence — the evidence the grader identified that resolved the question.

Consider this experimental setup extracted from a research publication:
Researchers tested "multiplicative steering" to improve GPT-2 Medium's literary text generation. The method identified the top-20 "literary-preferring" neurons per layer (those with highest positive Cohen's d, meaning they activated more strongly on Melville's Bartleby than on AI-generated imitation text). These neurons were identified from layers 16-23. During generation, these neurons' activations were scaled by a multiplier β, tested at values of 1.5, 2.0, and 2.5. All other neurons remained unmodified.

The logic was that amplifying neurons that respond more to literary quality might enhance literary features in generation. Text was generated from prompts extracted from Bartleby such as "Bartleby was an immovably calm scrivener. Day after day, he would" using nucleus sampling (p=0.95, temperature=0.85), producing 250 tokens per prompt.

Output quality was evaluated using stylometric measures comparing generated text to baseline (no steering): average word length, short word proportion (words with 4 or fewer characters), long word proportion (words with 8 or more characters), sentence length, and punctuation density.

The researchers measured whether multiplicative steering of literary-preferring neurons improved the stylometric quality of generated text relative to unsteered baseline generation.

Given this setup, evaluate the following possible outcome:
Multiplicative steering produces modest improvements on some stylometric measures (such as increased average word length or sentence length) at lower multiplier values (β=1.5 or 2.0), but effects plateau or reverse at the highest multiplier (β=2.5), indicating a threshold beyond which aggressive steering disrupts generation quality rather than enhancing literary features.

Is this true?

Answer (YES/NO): NO